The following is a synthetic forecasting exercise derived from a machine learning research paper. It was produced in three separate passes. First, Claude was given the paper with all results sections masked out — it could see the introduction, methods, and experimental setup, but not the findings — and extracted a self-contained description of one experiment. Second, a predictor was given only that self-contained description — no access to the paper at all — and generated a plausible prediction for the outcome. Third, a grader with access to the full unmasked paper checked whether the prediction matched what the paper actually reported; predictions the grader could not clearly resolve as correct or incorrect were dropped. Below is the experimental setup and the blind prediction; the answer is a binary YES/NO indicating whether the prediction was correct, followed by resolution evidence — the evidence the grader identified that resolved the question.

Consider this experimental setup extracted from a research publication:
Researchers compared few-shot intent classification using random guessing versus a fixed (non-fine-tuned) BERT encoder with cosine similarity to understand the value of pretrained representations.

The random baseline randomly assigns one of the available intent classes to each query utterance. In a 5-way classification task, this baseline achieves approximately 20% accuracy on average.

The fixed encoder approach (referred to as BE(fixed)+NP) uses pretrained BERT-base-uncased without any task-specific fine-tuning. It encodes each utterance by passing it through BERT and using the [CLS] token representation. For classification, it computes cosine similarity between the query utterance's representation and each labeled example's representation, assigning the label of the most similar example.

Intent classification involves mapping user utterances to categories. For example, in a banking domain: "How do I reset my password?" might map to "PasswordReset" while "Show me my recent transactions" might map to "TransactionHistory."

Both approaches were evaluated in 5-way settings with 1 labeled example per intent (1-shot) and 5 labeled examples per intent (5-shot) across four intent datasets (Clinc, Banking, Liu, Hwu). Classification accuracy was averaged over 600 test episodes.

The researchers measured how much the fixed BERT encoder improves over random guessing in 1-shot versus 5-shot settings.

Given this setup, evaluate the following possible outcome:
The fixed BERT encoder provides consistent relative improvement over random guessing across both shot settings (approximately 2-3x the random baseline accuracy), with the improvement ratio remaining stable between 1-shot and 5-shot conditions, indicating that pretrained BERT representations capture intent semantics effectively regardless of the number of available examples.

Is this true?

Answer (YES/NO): NO